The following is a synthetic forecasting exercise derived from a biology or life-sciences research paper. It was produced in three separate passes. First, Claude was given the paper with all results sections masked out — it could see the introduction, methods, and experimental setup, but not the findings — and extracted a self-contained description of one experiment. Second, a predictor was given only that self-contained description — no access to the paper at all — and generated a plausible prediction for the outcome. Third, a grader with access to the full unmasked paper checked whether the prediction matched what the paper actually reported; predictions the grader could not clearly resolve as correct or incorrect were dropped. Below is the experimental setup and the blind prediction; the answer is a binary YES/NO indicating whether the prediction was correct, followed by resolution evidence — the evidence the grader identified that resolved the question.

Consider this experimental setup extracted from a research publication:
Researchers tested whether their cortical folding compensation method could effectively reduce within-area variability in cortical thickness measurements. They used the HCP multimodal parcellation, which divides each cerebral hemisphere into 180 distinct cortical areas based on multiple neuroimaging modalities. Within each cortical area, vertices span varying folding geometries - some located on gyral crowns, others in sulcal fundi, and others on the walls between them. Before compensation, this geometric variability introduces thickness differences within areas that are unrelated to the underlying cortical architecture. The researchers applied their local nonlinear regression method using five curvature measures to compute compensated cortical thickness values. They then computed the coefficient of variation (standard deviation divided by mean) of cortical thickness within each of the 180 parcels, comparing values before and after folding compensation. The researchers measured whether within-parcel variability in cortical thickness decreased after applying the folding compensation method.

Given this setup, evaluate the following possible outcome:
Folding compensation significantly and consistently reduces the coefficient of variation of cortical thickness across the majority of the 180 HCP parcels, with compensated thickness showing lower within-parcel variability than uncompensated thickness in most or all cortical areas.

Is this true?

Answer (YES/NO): YES